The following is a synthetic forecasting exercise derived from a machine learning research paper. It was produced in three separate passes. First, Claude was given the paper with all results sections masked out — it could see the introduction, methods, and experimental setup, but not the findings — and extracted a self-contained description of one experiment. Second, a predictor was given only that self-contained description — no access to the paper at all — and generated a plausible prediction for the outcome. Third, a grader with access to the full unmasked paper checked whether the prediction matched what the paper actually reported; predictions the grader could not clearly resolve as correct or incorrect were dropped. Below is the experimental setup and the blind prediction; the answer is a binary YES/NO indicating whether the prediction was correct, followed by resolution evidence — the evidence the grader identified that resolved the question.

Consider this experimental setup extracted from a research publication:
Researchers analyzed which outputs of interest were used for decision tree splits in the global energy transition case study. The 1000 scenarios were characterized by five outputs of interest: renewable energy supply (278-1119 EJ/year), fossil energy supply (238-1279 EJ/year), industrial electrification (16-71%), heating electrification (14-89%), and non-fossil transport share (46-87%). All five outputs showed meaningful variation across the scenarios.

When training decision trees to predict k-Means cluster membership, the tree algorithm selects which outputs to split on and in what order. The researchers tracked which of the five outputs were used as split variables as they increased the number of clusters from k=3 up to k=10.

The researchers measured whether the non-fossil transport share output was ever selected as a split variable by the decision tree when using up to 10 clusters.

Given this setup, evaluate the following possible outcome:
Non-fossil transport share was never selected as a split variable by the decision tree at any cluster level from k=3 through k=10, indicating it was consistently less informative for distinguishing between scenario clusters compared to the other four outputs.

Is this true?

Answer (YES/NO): YES